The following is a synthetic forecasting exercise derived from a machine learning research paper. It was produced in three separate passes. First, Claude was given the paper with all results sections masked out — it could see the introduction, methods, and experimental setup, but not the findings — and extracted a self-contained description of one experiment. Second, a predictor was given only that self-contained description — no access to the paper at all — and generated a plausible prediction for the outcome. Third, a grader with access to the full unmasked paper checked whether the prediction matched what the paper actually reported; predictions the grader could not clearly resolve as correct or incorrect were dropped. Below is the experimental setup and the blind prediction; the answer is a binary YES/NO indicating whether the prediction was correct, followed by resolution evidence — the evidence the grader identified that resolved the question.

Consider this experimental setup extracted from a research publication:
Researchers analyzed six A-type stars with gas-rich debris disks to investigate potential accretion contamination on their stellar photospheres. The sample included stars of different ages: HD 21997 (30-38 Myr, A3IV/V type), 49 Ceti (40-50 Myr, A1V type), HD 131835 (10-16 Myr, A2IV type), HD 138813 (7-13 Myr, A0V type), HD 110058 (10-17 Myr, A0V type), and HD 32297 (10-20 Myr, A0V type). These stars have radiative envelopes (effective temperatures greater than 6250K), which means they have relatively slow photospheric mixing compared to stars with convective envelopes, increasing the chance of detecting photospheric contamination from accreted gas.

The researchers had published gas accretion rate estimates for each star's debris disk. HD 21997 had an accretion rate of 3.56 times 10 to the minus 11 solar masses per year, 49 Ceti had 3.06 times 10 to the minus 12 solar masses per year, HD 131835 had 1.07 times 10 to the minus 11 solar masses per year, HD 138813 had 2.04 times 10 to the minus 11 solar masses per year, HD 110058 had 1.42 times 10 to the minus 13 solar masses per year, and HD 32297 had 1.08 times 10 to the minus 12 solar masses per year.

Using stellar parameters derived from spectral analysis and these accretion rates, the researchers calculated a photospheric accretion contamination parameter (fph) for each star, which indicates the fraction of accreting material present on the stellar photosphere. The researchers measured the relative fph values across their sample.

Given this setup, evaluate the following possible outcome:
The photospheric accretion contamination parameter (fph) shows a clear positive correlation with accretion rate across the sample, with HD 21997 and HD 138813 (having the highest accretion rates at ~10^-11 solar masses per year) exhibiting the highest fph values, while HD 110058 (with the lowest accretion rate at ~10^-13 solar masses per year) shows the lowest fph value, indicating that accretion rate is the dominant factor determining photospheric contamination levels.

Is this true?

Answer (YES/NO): YES